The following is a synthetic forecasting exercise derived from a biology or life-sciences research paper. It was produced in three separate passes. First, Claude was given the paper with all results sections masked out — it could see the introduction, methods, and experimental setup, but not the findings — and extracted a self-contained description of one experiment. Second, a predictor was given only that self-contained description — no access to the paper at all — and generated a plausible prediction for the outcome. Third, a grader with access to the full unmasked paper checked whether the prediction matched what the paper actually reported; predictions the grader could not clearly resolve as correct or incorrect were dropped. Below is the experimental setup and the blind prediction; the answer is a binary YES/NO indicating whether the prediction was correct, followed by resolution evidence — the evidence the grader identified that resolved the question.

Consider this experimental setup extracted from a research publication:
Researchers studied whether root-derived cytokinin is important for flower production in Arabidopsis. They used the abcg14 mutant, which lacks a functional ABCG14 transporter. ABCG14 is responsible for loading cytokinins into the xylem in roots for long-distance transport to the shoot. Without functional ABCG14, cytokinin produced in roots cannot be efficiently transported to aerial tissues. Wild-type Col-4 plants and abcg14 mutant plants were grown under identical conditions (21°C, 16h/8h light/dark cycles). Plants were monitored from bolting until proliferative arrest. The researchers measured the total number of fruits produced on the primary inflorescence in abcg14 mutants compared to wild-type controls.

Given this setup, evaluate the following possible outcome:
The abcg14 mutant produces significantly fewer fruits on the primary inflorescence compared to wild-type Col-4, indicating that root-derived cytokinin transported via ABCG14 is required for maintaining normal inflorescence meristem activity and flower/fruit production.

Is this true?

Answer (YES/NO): NO